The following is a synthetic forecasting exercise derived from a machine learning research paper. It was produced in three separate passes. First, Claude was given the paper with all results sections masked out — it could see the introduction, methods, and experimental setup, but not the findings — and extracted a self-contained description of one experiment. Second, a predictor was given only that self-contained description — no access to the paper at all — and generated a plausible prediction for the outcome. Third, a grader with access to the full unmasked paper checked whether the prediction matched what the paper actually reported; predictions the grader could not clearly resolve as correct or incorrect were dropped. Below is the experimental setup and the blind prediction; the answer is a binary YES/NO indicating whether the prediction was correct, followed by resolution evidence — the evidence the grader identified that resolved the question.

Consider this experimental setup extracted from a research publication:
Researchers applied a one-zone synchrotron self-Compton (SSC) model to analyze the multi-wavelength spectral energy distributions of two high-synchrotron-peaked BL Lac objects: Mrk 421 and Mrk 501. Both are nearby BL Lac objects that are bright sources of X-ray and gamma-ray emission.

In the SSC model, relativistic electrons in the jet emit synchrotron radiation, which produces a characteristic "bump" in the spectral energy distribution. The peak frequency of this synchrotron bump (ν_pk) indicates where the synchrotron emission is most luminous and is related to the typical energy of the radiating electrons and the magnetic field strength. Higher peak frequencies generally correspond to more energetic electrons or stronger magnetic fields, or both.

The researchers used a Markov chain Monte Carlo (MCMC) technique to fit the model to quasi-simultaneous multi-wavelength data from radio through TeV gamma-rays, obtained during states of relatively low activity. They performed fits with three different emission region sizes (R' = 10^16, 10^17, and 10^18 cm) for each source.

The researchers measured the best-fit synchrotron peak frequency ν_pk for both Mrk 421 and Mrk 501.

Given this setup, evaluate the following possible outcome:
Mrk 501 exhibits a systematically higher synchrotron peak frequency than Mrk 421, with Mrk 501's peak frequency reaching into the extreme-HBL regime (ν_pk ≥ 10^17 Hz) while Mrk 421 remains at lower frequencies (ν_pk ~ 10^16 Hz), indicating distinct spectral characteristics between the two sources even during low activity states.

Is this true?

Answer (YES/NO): NO